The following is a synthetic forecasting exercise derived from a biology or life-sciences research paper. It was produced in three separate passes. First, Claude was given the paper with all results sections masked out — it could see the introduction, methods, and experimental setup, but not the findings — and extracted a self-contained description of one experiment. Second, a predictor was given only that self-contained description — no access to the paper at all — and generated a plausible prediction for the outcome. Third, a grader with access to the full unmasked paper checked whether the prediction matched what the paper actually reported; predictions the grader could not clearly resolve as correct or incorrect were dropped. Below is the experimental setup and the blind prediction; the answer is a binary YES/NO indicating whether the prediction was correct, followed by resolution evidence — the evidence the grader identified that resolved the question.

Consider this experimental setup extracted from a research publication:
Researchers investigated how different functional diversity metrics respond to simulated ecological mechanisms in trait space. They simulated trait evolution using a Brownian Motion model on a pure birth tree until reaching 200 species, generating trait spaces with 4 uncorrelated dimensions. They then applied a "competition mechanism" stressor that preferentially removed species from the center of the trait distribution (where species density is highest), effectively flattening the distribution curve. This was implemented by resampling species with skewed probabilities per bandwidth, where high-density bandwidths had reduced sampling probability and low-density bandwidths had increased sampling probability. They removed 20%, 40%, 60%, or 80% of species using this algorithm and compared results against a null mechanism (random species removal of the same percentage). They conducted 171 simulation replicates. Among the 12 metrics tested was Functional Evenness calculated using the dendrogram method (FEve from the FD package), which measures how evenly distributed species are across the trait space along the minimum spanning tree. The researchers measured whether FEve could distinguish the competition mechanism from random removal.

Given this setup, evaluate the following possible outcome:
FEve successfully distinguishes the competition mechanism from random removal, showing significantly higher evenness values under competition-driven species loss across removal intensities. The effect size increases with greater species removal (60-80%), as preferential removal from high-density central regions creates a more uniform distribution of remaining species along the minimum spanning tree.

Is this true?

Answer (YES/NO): NO